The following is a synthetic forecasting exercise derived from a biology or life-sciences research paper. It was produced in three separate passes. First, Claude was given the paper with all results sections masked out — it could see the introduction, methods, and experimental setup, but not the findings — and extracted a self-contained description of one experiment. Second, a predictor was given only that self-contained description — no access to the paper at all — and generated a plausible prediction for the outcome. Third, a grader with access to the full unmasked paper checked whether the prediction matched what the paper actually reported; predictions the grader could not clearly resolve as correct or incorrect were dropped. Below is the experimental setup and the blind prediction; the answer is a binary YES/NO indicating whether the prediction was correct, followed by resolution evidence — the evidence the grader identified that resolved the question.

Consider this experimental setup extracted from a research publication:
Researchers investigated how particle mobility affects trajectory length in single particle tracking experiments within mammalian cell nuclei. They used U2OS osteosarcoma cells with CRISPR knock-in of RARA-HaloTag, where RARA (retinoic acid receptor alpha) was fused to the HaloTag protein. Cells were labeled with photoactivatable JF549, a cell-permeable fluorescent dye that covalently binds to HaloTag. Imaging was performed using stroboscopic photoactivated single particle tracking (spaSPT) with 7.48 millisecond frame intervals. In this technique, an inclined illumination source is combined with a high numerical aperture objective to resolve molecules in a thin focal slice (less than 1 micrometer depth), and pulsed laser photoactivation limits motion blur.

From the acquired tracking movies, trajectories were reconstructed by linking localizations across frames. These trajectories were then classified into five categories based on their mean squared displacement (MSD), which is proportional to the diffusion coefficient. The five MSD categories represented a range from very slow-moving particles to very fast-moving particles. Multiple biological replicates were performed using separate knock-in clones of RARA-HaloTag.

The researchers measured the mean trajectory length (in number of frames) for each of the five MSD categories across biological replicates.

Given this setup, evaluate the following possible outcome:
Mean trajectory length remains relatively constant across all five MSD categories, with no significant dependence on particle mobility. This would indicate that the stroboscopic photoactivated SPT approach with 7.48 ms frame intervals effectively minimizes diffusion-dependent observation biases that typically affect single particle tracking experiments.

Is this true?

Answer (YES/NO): NO